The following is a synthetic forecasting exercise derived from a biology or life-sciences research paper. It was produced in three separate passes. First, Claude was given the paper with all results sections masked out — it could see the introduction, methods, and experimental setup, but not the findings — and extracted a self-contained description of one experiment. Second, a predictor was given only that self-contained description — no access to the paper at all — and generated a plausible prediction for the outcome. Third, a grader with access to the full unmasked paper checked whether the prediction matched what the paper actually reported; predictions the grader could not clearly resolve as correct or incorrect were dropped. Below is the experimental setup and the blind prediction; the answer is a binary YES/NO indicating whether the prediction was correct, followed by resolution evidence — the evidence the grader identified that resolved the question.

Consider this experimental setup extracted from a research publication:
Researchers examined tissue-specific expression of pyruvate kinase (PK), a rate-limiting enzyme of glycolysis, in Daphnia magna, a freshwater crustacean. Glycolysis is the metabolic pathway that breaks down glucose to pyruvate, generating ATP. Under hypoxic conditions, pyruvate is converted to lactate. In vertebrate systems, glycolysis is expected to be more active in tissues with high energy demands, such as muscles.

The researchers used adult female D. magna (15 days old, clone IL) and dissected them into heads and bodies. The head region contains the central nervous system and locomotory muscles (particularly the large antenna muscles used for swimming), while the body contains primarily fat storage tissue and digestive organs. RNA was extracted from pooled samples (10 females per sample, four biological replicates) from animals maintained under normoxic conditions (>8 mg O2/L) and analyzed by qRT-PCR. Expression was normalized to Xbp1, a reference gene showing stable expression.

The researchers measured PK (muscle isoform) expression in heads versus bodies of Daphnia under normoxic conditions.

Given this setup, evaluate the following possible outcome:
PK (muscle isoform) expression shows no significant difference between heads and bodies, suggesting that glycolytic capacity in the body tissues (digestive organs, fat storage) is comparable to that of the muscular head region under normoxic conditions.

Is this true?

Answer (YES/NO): YES